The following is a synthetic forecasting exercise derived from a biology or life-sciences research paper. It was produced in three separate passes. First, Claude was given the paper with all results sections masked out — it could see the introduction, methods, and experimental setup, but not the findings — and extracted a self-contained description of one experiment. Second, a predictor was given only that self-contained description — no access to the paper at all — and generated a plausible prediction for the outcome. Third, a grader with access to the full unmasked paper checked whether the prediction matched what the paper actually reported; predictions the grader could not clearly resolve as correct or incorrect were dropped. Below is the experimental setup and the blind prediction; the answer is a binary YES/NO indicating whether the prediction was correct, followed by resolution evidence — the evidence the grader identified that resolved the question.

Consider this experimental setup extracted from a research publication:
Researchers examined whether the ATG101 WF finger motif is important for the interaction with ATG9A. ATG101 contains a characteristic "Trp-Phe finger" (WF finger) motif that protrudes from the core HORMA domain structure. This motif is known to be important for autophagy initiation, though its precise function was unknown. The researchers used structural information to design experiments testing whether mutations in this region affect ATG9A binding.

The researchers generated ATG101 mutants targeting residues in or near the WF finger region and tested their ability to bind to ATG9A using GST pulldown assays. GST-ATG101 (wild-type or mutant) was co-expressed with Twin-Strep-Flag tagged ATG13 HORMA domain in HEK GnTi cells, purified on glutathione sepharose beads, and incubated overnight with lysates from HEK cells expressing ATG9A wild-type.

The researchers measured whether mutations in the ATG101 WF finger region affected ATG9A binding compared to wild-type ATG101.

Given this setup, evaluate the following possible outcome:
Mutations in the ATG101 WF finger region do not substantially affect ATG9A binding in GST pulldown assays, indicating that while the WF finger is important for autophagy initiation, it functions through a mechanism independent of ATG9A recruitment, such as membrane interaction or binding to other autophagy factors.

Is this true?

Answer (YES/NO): YES